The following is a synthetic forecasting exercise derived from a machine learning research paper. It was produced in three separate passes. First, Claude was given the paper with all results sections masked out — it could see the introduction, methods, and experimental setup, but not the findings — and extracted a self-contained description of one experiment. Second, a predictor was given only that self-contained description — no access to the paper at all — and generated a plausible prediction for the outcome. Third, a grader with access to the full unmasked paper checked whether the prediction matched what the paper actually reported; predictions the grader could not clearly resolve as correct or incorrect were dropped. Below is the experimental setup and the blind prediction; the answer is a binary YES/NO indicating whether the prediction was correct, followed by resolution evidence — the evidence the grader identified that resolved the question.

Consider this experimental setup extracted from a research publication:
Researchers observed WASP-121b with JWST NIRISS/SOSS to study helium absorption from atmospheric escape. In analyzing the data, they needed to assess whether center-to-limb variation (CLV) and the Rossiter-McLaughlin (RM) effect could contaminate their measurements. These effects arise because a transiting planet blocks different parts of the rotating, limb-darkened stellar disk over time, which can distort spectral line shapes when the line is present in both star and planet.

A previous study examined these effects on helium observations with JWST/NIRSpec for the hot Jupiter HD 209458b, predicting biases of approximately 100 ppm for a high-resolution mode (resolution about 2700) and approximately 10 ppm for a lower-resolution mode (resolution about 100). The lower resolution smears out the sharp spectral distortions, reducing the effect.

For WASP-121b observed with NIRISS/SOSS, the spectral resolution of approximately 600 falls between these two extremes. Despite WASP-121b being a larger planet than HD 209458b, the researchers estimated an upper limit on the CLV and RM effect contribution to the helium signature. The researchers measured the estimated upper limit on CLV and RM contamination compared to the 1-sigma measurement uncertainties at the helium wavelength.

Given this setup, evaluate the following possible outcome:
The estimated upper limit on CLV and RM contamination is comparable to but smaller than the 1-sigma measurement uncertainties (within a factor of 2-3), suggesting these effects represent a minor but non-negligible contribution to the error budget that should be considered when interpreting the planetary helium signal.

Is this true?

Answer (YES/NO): NO